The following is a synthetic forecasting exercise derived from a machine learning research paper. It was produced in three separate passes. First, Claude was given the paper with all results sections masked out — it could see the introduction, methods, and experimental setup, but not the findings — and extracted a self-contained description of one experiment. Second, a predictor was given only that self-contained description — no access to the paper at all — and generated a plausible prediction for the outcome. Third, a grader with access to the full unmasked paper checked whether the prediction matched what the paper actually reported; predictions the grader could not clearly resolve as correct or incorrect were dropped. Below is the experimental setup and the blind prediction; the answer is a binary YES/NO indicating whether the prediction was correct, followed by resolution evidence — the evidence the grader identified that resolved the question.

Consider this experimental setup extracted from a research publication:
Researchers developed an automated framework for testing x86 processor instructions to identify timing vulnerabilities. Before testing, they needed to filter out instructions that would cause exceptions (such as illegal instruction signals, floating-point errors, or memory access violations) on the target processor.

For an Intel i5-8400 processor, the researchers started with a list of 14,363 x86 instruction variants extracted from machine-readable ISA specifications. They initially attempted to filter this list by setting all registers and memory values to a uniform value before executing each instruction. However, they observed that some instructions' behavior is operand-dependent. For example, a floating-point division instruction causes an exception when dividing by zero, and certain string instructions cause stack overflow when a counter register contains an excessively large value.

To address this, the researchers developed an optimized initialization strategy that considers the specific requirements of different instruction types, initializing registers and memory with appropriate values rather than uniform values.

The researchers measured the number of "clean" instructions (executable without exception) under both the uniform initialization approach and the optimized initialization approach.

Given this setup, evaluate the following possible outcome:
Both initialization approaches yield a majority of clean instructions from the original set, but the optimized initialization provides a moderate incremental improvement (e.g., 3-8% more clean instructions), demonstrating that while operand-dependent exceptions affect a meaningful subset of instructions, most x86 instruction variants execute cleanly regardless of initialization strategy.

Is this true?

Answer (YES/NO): NO